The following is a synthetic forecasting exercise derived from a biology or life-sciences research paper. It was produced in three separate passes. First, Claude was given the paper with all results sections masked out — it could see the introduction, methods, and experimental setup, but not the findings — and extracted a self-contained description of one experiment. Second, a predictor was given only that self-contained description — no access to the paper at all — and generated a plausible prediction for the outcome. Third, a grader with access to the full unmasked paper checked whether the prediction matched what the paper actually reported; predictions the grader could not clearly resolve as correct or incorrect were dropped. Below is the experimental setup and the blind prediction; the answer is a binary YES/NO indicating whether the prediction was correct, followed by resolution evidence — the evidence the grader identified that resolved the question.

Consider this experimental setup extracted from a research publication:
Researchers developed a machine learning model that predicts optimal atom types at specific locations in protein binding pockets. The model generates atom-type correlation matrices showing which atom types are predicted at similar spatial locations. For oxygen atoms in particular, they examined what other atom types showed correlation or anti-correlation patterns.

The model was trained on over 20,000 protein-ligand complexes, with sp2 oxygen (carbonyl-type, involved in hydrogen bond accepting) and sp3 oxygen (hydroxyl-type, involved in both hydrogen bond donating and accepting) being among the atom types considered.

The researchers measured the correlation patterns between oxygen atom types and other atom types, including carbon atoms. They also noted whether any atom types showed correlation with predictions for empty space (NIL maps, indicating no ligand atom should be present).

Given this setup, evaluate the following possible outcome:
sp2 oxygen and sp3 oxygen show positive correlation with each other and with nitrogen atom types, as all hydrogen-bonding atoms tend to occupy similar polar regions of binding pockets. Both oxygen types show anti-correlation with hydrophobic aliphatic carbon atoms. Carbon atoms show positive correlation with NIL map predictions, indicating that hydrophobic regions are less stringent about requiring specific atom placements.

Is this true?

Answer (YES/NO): NO